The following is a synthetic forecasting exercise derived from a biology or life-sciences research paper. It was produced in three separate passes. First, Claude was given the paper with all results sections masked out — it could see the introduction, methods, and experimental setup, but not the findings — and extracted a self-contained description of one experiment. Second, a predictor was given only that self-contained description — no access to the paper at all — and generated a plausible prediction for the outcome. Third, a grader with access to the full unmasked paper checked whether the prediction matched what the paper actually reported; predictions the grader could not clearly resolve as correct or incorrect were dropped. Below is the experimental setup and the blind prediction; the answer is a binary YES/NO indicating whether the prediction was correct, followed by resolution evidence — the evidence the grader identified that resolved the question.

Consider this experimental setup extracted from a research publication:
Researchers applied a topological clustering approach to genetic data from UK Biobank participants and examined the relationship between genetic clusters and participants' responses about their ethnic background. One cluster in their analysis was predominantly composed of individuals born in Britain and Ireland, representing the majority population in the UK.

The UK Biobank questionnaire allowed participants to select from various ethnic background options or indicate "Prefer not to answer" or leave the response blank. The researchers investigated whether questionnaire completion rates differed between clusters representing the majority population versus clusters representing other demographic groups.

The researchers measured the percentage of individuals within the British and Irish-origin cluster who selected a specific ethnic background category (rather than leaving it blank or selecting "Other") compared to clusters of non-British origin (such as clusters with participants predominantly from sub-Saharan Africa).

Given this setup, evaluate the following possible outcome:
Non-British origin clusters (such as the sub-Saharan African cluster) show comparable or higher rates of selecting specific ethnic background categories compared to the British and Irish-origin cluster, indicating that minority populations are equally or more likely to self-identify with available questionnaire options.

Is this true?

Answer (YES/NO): NO